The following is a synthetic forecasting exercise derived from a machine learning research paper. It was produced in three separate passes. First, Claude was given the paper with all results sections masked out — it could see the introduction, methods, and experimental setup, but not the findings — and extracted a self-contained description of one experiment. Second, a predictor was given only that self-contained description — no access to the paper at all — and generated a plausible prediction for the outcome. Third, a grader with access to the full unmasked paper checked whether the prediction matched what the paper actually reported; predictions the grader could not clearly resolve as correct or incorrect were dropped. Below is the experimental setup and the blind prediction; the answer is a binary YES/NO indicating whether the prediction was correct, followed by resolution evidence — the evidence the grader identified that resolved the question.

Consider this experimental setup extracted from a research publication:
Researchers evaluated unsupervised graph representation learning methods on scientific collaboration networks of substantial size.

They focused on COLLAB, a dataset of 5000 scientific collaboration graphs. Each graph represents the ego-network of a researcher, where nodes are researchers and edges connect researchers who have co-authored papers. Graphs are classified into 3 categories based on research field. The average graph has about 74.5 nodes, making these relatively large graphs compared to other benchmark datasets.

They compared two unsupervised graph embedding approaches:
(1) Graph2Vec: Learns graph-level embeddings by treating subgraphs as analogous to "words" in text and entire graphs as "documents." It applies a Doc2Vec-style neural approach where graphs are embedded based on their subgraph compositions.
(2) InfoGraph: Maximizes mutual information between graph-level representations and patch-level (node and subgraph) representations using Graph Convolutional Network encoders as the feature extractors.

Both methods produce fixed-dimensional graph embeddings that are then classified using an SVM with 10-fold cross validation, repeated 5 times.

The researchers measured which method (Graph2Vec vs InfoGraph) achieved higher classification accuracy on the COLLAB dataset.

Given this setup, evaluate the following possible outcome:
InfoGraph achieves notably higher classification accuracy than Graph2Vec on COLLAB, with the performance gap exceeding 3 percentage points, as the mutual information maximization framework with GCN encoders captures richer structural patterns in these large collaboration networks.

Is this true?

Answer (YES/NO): YES